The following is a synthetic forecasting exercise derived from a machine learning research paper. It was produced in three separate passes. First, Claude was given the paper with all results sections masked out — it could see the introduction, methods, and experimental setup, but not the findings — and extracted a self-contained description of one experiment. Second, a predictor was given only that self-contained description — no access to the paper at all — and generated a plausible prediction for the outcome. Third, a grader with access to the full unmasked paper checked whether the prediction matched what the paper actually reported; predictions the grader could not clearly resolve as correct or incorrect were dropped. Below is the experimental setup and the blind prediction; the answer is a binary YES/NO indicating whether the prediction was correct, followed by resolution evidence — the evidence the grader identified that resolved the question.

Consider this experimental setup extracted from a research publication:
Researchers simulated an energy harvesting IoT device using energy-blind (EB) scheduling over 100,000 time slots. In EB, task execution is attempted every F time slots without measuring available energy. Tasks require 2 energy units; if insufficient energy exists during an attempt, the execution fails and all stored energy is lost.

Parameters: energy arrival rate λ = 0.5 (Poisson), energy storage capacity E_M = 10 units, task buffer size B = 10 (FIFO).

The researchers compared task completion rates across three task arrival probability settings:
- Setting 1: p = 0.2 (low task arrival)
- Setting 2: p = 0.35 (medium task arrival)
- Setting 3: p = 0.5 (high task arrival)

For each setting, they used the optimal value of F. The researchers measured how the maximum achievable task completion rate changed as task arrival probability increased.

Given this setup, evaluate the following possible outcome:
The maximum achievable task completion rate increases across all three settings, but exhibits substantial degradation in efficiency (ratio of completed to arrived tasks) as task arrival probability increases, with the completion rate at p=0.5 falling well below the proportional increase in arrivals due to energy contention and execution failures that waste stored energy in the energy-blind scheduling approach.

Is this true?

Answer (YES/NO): NO